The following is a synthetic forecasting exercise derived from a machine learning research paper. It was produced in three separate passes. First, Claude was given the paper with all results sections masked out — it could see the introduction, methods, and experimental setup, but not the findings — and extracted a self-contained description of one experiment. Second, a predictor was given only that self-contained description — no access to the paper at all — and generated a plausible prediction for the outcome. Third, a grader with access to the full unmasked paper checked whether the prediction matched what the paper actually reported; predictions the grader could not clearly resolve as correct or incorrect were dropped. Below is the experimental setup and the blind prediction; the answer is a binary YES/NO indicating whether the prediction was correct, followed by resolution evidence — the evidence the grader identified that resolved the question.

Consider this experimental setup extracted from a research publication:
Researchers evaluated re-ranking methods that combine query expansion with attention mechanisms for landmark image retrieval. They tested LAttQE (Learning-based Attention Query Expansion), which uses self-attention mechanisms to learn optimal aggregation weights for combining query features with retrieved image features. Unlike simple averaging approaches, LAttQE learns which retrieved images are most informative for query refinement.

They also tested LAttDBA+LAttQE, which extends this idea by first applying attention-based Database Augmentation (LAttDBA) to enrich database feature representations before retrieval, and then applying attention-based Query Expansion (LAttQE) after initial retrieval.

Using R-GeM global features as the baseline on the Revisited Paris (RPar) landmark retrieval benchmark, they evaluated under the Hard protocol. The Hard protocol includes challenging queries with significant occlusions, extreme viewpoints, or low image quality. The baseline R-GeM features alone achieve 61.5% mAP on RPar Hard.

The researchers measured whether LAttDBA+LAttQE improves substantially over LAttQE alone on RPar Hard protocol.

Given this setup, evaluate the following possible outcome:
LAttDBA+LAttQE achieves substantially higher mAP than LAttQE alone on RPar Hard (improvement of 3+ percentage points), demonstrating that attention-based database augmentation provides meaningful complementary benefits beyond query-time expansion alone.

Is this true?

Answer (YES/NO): YES